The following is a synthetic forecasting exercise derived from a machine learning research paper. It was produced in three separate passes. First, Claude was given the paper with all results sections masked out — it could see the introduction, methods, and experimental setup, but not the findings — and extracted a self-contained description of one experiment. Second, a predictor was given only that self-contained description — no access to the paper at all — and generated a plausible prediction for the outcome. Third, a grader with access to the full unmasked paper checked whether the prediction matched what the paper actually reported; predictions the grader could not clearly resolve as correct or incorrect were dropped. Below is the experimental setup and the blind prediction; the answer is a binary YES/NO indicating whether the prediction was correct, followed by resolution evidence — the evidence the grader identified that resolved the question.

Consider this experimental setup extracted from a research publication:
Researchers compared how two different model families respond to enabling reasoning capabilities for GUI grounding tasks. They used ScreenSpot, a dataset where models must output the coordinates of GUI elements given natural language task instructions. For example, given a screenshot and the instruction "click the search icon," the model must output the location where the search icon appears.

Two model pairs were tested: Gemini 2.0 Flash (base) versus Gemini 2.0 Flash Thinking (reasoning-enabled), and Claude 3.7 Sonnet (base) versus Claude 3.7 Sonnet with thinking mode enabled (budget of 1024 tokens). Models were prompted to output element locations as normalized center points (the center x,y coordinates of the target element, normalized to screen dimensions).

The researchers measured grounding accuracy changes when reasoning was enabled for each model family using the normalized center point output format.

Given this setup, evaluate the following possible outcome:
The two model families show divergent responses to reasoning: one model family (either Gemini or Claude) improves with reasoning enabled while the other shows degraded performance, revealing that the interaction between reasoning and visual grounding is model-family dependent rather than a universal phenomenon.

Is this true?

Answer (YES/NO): YES